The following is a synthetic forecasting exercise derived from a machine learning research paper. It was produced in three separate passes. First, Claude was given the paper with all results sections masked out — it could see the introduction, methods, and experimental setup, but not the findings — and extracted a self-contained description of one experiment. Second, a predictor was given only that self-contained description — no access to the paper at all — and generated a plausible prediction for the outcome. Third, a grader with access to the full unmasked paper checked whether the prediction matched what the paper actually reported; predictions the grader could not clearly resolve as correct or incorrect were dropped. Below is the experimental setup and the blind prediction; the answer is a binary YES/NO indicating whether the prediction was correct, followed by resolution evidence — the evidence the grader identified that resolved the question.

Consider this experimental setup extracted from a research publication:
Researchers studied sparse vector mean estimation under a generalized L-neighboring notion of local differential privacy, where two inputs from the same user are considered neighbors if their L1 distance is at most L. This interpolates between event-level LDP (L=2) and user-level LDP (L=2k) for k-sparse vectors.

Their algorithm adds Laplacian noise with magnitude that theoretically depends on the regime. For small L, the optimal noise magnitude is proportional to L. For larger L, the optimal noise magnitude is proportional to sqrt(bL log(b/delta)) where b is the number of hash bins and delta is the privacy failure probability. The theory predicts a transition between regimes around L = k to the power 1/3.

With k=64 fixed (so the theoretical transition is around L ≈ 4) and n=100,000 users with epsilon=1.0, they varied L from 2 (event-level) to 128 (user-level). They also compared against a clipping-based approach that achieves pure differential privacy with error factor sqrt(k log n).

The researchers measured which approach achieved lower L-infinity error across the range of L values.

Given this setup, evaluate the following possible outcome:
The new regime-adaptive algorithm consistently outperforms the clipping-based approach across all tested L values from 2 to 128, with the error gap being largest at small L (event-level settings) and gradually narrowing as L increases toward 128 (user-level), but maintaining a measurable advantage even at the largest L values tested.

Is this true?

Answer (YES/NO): NO